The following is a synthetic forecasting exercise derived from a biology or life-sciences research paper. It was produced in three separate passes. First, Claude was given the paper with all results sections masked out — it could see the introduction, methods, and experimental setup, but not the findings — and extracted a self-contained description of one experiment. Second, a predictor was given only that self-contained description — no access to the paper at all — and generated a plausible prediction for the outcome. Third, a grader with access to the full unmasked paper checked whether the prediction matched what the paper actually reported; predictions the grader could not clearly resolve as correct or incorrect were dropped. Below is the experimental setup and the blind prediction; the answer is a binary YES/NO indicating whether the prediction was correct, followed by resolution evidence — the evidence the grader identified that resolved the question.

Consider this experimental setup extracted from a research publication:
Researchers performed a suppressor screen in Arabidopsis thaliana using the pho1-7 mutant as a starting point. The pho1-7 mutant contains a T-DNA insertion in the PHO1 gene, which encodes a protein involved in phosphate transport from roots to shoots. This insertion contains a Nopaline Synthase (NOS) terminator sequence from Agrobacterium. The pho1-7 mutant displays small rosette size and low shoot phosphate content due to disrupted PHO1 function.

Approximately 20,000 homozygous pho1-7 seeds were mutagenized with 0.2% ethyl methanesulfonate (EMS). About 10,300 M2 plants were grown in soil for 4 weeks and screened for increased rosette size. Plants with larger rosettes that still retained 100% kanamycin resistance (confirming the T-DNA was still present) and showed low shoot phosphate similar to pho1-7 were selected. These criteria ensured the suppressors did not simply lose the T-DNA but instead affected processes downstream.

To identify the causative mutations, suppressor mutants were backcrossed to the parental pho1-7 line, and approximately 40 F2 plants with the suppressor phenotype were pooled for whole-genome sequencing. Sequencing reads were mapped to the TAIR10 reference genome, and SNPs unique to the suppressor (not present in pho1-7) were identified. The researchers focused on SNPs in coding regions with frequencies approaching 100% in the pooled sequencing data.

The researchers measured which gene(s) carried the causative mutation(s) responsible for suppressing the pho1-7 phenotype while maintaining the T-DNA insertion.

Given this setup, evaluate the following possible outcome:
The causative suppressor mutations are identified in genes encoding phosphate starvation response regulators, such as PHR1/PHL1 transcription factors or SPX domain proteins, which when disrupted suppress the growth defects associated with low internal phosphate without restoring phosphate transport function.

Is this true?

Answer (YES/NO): NO